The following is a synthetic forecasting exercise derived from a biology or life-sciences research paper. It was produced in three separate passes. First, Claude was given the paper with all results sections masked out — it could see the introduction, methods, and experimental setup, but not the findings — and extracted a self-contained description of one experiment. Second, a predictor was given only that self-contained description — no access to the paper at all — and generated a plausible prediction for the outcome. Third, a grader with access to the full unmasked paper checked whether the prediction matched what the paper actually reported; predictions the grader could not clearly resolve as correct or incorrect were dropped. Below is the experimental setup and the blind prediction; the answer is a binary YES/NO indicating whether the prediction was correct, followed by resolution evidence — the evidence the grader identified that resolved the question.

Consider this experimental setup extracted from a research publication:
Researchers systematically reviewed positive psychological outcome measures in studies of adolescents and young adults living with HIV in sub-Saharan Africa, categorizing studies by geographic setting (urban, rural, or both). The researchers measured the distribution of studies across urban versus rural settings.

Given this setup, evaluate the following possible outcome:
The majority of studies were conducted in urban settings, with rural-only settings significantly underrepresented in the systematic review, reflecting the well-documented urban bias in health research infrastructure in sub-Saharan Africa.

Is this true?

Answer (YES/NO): YES